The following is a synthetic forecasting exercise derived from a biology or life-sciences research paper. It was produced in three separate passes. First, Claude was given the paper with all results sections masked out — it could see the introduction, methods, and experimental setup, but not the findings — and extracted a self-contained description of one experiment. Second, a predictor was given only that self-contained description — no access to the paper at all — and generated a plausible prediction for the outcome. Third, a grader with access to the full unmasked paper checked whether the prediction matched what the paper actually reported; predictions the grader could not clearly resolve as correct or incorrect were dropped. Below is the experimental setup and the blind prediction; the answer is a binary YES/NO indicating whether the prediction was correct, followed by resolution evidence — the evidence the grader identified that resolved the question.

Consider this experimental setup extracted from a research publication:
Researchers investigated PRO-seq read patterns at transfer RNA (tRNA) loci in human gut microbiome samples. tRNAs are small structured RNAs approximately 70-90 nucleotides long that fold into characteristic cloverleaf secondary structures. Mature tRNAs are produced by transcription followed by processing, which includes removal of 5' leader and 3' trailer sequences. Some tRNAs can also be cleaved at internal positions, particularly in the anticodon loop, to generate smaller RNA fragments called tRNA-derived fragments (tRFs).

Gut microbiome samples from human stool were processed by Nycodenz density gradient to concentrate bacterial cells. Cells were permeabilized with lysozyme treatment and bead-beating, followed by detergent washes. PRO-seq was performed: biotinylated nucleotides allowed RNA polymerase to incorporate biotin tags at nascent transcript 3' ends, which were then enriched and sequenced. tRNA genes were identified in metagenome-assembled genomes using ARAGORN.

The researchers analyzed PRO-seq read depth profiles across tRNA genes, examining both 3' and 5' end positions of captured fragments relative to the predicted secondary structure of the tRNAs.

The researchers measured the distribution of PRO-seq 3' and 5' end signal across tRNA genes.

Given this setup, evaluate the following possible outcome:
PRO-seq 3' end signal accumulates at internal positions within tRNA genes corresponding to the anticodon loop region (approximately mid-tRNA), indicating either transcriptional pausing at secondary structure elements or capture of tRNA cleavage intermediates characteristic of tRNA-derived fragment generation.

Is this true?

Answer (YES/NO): NO